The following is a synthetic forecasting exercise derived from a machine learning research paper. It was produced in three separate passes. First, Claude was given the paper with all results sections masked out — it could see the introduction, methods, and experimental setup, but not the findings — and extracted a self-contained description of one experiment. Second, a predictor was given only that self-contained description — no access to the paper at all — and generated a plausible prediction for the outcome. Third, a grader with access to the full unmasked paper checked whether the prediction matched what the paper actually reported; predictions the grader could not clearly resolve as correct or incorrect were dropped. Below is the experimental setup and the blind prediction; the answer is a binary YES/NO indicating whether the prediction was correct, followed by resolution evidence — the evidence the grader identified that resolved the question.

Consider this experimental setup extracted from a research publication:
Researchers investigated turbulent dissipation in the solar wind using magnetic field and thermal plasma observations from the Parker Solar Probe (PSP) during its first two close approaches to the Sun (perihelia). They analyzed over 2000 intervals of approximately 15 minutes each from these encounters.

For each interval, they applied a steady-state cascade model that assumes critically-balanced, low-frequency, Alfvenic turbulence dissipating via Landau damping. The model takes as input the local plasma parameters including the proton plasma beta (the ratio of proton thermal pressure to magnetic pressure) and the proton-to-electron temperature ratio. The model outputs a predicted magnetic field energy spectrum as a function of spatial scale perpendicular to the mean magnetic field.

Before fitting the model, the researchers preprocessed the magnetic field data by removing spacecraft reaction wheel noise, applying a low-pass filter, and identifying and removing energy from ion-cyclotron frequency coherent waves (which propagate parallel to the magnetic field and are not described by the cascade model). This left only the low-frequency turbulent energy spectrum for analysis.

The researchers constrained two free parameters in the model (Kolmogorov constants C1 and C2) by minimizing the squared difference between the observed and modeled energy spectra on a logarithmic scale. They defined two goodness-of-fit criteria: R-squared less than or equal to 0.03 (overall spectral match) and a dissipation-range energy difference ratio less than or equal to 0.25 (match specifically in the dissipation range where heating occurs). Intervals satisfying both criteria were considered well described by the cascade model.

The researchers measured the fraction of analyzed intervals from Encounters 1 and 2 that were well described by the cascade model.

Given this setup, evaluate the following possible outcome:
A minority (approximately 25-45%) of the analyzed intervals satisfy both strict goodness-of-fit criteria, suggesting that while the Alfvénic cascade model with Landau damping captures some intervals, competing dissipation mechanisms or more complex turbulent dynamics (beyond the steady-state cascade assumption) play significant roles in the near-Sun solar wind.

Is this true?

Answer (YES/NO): YES